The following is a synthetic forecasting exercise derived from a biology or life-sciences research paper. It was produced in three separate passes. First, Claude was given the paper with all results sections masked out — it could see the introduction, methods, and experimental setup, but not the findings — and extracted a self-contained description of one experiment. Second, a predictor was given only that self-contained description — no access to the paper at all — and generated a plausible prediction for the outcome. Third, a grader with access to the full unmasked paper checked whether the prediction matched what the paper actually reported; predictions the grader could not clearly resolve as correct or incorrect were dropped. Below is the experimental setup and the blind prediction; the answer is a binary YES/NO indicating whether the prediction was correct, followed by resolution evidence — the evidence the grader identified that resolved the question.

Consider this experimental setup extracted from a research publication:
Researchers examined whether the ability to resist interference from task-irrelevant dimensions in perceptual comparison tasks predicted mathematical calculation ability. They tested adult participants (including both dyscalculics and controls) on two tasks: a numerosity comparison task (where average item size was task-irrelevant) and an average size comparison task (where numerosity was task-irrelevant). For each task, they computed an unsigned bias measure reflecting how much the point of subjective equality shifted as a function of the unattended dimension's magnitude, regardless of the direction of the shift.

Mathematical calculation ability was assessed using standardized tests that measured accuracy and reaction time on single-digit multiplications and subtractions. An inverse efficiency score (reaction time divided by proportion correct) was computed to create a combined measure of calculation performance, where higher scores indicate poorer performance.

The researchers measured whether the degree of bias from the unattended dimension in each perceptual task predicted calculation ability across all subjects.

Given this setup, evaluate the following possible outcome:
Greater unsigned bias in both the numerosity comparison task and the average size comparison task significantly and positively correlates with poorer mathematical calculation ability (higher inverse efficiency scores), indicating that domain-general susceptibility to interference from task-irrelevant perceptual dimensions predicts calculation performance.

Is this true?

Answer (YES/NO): NO